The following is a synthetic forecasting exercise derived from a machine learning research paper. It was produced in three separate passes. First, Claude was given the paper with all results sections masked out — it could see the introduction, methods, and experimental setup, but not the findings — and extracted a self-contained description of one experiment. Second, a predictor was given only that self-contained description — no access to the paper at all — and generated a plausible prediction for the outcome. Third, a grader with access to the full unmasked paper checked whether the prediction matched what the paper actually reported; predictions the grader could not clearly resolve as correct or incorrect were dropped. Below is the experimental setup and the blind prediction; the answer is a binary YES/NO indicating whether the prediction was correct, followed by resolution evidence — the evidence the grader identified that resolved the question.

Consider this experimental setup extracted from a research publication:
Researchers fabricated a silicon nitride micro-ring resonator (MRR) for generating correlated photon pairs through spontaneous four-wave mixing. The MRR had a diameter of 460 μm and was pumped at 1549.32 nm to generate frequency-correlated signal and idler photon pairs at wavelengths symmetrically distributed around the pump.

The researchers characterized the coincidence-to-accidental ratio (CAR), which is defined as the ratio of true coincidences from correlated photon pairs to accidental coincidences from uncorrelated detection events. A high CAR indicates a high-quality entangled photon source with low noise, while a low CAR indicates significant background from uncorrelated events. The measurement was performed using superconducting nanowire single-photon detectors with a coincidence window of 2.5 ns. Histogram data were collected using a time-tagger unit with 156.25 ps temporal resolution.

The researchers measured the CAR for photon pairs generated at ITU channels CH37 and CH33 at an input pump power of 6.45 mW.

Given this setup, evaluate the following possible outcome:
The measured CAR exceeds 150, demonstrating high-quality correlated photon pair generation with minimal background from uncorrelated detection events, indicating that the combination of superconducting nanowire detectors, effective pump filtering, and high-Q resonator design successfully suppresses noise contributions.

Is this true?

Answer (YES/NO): NO